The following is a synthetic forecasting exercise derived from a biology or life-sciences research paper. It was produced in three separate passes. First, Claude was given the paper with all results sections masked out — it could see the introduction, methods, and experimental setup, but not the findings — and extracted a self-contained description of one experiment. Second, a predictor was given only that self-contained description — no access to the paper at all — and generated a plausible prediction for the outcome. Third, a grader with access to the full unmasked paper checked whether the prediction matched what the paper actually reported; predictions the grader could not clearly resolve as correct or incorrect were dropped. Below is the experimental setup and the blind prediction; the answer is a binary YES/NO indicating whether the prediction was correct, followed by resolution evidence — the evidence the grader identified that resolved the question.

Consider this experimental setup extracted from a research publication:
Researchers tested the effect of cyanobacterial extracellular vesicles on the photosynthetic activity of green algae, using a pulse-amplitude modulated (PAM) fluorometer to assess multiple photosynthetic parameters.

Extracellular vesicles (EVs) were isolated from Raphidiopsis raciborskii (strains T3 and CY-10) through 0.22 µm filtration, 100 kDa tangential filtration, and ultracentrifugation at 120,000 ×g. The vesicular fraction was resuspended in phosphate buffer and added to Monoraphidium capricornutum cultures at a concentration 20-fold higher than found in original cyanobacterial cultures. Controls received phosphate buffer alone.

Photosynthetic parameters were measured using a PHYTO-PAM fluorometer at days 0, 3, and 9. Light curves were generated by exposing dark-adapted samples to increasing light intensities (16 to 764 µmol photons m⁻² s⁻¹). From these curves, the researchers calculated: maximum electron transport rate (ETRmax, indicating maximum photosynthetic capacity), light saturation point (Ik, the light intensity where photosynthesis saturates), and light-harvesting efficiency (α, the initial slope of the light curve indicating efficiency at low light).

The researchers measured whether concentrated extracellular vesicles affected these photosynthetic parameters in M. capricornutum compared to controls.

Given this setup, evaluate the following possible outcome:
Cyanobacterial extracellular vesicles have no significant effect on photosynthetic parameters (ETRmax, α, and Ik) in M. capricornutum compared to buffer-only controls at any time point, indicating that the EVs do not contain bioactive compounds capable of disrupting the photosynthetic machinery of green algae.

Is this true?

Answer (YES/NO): YES